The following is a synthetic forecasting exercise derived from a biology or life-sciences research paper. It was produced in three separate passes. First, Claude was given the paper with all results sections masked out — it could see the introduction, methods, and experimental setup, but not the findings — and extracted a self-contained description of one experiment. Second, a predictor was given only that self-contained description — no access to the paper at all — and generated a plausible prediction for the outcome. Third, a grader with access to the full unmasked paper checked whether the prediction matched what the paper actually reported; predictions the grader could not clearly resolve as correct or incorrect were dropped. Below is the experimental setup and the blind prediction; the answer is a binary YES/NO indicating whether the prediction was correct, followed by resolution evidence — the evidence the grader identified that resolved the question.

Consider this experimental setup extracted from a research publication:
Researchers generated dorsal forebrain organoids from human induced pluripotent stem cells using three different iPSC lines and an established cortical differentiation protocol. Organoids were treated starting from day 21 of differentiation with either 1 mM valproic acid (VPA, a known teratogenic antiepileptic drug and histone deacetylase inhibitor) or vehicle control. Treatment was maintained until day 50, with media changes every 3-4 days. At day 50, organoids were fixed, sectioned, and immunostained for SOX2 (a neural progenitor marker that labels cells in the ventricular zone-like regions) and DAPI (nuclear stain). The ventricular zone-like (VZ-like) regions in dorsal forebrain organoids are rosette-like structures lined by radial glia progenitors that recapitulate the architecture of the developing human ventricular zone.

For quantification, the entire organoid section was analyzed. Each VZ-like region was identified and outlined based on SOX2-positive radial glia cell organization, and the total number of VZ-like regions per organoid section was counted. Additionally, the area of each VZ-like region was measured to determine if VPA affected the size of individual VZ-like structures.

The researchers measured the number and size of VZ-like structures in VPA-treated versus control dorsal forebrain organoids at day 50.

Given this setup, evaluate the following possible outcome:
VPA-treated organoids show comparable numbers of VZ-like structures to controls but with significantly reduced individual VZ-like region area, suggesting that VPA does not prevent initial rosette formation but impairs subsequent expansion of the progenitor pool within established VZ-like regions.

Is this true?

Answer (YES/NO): NO